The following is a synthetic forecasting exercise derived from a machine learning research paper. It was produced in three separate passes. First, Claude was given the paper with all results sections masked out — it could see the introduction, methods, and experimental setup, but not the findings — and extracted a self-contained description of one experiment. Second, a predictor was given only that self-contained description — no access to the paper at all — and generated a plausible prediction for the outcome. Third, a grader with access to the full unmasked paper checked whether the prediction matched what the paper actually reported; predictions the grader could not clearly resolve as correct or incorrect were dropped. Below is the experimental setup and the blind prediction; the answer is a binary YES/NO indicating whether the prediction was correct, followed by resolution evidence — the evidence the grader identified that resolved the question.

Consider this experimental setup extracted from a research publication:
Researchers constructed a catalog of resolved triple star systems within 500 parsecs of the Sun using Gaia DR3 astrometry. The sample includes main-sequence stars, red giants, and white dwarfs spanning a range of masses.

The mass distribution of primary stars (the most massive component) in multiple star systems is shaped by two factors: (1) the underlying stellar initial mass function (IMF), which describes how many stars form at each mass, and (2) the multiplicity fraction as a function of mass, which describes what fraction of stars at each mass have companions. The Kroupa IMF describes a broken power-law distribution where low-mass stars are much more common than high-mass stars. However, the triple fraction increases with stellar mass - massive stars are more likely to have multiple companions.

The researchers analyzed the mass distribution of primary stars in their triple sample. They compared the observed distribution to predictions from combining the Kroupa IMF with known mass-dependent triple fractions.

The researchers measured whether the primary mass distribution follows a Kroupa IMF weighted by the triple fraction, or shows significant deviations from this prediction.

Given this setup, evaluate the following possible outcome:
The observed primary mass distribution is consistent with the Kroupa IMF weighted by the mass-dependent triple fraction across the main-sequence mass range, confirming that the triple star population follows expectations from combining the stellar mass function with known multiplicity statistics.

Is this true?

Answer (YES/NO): YES